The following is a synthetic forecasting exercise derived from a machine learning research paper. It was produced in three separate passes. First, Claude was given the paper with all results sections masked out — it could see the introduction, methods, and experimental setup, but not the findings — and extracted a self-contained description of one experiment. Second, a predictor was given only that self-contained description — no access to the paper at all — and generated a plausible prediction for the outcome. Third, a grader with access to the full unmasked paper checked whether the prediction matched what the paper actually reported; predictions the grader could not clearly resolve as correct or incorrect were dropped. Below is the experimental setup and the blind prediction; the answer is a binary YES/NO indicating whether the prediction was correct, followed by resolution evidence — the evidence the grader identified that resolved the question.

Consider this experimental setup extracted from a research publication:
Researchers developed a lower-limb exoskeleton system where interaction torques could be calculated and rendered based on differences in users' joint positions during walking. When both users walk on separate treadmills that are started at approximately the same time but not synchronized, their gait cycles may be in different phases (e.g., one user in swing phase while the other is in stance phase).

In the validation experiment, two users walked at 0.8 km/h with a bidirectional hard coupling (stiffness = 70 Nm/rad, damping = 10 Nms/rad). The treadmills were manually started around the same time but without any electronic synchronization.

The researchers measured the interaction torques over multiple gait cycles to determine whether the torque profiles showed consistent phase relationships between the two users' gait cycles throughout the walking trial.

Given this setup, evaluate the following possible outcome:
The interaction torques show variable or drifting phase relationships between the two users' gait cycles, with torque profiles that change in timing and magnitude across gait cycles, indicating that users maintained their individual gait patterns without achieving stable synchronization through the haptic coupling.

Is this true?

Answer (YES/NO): NO